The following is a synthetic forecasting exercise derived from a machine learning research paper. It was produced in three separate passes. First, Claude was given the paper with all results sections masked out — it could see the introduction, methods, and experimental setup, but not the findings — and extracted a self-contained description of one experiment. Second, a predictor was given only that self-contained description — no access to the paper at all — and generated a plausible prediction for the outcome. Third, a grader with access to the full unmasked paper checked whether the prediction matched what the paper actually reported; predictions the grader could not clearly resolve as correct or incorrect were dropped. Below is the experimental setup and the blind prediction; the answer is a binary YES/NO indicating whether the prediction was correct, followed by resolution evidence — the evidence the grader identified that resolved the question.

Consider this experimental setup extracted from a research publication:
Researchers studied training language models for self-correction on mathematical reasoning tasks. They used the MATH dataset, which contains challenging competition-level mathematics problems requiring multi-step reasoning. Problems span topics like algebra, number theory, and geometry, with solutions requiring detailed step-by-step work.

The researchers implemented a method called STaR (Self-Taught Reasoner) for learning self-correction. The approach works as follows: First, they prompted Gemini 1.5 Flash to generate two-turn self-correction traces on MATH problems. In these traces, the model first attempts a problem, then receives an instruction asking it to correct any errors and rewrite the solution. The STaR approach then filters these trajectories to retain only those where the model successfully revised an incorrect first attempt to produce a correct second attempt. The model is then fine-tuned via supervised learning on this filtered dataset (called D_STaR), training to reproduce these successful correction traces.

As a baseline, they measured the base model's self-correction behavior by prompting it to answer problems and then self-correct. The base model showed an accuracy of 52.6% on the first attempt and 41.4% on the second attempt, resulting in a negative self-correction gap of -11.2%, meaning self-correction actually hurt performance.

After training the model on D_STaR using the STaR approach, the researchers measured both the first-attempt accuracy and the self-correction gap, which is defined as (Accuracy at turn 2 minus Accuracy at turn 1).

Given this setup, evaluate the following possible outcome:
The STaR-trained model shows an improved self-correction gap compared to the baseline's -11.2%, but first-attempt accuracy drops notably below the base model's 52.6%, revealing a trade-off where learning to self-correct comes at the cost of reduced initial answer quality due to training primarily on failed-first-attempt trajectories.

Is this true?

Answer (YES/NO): NO